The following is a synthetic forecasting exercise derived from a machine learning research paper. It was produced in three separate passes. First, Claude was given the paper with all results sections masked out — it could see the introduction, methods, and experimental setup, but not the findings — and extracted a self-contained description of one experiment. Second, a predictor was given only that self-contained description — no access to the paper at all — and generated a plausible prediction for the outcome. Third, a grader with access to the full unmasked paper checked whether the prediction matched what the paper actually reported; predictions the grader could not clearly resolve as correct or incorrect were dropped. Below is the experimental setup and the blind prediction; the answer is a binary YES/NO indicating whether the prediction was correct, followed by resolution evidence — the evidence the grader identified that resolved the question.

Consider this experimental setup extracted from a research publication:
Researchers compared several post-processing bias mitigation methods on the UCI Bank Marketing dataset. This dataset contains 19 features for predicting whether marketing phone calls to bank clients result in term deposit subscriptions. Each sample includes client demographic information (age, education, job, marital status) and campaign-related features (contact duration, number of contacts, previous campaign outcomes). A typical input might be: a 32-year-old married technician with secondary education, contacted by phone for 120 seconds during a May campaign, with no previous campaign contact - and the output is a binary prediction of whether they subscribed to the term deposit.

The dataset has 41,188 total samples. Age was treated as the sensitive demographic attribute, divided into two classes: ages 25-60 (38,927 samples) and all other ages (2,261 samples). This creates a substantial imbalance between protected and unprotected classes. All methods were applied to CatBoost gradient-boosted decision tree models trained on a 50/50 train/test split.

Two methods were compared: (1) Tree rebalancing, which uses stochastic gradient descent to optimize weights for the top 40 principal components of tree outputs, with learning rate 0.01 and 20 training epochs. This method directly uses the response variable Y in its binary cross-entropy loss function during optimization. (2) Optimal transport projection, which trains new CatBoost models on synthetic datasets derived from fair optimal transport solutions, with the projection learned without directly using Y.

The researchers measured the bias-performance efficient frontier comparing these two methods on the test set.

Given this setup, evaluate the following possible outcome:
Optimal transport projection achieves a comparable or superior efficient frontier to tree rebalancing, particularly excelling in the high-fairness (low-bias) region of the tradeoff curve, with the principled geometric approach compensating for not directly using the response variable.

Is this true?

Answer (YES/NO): YES